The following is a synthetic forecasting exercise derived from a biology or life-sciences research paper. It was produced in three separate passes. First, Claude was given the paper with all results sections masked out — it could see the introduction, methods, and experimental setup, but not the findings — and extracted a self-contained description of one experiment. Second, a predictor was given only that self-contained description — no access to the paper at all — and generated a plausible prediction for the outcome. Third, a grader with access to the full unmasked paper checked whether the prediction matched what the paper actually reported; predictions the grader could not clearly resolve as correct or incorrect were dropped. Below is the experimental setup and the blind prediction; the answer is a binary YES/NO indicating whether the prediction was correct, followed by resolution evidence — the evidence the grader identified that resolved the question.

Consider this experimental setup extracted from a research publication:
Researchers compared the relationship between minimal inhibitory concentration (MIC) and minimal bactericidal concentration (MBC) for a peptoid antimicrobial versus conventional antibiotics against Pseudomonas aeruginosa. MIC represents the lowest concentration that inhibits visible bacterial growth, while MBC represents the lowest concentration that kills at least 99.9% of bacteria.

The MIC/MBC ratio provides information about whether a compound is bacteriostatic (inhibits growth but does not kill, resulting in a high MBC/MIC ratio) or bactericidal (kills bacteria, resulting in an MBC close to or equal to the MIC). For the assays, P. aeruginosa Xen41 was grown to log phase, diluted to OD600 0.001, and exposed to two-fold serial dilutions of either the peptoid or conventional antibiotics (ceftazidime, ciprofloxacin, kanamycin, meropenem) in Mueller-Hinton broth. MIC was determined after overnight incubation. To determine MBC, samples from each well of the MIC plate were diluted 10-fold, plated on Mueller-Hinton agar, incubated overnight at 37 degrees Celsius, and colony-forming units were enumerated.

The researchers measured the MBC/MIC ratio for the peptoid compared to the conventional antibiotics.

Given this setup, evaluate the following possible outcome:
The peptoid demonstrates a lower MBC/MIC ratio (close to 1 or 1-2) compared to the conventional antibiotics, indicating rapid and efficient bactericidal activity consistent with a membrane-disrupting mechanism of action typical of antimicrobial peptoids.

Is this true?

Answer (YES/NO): NO